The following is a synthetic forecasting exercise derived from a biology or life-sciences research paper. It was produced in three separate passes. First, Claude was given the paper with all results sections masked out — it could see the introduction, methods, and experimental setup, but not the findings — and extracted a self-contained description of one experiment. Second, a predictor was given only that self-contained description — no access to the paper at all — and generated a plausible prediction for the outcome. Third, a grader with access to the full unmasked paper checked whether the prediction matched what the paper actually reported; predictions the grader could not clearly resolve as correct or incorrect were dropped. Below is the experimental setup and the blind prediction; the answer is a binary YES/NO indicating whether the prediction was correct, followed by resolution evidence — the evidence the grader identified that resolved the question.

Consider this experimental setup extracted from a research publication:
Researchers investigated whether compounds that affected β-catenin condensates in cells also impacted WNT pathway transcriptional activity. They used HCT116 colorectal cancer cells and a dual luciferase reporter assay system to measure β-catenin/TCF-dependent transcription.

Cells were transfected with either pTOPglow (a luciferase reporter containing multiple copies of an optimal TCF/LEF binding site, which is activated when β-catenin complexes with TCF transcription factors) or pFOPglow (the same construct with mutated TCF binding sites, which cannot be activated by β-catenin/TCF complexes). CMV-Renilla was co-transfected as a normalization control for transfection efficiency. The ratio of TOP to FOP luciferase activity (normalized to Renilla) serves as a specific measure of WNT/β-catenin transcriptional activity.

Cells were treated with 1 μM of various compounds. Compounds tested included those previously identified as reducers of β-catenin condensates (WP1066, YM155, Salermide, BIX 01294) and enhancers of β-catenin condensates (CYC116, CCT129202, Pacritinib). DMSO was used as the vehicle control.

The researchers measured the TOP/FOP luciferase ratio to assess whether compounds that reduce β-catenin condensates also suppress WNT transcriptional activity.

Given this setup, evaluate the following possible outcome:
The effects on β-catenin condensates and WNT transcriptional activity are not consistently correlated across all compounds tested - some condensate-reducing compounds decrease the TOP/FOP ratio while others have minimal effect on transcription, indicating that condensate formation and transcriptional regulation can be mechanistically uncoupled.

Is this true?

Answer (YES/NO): NO